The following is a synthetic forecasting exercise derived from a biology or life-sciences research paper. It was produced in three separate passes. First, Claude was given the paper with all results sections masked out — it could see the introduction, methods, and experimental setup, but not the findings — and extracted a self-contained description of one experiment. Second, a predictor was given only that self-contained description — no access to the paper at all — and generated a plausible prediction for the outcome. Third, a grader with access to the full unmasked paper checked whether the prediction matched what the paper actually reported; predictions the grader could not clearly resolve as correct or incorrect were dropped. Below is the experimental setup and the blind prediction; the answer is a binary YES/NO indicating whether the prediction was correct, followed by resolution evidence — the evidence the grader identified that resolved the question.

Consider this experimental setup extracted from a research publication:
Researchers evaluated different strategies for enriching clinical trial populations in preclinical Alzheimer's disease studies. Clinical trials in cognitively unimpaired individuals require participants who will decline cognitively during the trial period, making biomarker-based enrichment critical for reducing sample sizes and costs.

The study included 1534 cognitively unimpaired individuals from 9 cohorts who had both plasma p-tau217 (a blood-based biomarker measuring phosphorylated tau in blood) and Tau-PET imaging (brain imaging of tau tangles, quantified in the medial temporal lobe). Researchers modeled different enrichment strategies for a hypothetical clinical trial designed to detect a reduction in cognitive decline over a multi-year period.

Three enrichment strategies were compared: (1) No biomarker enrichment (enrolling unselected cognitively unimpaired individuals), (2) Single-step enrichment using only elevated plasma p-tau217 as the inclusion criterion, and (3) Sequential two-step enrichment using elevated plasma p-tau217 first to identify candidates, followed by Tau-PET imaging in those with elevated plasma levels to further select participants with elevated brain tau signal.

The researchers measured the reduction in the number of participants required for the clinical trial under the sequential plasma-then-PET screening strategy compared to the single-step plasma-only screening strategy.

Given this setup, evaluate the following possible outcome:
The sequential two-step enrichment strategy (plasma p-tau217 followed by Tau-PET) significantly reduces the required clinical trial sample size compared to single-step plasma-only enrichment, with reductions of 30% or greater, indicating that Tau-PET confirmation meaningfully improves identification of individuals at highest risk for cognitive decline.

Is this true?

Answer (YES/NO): NO